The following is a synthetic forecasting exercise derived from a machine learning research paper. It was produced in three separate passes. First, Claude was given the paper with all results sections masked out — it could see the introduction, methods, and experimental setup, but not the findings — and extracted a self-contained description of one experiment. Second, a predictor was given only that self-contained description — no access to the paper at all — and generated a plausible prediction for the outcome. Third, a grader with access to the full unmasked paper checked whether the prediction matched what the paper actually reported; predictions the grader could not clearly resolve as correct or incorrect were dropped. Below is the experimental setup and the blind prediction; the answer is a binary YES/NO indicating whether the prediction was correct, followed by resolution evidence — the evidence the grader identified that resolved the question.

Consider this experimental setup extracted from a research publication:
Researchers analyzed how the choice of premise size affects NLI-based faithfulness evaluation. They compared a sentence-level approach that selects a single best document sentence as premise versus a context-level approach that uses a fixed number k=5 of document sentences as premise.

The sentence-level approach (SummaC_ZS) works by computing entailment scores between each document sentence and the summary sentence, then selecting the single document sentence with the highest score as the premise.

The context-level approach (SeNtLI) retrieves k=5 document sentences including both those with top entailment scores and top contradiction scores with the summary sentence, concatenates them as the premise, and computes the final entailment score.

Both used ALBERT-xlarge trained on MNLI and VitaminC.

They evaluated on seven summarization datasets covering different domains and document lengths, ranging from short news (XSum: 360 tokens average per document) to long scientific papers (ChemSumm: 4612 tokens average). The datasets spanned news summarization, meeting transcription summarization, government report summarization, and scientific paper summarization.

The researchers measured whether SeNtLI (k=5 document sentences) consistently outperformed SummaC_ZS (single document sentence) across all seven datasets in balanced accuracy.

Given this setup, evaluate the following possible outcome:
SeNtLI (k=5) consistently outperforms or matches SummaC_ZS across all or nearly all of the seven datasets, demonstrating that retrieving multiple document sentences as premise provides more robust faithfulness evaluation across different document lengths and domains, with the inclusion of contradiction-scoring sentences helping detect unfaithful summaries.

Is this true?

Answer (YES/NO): NO